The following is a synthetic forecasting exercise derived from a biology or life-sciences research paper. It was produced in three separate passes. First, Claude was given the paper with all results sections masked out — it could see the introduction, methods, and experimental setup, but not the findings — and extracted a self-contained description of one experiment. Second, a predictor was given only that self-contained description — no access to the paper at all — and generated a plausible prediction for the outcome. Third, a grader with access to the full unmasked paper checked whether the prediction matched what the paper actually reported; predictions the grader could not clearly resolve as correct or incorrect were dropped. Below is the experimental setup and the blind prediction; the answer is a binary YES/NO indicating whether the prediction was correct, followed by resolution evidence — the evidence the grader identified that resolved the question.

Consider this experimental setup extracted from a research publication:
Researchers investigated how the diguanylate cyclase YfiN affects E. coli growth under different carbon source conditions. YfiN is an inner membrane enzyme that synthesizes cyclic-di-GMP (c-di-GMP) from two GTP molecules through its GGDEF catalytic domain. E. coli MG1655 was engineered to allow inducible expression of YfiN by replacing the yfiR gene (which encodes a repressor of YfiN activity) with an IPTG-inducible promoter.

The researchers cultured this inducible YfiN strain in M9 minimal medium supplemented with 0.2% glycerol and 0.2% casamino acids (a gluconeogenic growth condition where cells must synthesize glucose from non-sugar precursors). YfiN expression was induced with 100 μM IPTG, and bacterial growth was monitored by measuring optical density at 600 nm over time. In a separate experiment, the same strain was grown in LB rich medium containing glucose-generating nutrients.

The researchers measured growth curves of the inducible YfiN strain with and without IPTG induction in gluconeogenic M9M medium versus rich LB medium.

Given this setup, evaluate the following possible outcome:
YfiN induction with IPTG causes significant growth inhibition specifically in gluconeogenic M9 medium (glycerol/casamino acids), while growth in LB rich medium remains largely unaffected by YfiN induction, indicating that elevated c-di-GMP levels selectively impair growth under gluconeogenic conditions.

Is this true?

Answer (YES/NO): YES